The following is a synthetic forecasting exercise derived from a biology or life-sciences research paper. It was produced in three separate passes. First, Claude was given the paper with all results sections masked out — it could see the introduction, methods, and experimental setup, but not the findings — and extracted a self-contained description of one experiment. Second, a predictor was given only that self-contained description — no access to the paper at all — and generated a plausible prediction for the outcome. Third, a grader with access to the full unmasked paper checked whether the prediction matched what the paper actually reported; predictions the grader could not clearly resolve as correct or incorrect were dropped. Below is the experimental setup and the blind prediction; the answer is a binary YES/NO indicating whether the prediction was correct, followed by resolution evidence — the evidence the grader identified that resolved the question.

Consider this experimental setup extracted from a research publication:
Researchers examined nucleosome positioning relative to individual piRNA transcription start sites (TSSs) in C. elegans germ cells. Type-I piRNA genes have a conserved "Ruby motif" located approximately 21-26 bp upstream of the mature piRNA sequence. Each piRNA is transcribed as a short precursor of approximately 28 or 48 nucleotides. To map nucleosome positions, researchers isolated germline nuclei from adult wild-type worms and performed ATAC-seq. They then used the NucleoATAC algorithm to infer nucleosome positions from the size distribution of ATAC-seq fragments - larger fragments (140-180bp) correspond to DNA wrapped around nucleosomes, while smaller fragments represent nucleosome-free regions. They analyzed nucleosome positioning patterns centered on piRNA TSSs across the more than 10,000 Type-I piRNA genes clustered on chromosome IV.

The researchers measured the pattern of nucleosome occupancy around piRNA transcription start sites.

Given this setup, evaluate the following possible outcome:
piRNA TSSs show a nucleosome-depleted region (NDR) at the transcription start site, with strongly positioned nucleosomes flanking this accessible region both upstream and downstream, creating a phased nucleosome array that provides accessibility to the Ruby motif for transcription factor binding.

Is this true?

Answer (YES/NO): YES